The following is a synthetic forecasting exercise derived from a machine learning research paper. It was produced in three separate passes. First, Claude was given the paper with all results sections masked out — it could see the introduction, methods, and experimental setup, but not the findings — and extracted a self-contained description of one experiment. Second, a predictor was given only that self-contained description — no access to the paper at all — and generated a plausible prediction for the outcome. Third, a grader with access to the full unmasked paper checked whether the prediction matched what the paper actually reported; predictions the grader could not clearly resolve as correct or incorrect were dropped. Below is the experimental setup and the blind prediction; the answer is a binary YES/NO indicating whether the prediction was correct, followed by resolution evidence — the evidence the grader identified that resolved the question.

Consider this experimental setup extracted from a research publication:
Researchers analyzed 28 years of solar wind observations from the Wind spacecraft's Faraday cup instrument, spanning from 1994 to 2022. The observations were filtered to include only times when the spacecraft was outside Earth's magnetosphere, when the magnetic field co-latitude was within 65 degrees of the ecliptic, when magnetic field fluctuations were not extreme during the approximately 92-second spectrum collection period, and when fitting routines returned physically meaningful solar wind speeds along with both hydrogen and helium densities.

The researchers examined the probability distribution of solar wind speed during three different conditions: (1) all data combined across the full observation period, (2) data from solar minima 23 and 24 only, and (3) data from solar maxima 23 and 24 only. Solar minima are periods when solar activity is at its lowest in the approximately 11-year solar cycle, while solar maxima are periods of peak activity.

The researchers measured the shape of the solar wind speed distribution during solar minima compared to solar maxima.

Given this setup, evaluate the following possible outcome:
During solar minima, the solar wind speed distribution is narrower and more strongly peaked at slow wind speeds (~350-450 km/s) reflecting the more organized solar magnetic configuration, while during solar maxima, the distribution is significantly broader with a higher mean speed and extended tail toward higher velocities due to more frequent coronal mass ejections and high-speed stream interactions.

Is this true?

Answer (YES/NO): NO